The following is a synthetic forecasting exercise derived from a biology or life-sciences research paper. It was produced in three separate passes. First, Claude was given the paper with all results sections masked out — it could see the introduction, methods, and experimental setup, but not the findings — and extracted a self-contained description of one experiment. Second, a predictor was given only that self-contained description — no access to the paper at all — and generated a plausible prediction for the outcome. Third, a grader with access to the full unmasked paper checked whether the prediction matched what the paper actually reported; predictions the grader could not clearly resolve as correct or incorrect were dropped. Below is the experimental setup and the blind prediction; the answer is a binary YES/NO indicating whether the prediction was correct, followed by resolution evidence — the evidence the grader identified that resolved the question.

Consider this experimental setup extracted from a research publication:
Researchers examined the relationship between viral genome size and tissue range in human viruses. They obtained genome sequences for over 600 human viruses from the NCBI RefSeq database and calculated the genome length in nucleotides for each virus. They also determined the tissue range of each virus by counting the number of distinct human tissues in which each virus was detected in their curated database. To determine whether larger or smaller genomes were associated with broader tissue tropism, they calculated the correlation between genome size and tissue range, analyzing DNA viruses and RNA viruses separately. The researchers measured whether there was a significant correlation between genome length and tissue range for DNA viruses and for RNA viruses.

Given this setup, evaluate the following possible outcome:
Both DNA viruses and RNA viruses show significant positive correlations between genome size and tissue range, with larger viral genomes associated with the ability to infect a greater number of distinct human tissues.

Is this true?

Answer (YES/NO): NO